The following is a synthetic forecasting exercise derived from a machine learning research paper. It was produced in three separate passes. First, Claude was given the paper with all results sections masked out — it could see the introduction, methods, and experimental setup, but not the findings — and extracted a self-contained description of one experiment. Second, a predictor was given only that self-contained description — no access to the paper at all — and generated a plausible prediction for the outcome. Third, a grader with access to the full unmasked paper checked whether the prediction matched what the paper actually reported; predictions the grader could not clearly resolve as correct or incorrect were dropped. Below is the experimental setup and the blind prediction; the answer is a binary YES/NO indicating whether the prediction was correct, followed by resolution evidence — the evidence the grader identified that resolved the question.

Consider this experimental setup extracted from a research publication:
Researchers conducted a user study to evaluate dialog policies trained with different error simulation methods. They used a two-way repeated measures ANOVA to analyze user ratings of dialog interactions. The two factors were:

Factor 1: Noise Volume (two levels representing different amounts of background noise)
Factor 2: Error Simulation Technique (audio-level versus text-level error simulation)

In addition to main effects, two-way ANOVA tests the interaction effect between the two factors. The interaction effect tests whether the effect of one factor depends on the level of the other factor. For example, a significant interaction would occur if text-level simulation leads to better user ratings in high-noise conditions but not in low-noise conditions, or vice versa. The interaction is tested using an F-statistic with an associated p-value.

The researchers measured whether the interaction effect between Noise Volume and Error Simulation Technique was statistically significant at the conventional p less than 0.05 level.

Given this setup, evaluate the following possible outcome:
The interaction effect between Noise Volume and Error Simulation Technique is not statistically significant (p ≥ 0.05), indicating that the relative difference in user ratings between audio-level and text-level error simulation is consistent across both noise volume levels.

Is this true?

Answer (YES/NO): NO